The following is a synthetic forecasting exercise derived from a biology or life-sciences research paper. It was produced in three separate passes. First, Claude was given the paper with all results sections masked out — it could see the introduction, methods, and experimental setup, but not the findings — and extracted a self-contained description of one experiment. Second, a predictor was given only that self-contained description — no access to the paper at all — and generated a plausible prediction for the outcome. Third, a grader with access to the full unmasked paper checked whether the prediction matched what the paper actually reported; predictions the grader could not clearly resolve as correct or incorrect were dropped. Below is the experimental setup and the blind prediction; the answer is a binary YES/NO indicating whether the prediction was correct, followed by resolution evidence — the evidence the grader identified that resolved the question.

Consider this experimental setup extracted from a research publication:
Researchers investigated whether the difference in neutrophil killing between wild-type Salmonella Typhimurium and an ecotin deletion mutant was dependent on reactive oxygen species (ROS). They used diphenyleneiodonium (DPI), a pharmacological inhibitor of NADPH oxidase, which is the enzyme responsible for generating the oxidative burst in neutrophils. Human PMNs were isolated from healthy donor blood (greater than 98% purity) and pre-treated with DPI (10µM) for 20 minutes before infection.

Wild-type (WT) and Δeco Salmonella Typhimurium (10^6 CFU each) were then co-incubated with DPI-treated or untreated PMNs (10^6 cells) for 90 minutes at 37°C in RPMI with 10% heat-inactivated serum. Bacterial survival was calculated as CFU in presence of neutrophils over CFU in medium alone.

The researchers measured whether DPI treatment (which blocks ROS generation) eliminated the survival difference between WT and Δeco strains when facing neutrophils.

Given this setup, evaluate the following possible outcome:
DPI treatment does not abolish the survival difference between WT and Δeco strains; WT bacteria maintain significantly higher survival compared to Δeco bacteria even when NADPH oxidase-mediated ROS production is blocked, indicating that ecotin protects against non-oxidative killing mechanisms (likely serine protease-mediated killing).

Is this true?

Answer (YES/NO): NO